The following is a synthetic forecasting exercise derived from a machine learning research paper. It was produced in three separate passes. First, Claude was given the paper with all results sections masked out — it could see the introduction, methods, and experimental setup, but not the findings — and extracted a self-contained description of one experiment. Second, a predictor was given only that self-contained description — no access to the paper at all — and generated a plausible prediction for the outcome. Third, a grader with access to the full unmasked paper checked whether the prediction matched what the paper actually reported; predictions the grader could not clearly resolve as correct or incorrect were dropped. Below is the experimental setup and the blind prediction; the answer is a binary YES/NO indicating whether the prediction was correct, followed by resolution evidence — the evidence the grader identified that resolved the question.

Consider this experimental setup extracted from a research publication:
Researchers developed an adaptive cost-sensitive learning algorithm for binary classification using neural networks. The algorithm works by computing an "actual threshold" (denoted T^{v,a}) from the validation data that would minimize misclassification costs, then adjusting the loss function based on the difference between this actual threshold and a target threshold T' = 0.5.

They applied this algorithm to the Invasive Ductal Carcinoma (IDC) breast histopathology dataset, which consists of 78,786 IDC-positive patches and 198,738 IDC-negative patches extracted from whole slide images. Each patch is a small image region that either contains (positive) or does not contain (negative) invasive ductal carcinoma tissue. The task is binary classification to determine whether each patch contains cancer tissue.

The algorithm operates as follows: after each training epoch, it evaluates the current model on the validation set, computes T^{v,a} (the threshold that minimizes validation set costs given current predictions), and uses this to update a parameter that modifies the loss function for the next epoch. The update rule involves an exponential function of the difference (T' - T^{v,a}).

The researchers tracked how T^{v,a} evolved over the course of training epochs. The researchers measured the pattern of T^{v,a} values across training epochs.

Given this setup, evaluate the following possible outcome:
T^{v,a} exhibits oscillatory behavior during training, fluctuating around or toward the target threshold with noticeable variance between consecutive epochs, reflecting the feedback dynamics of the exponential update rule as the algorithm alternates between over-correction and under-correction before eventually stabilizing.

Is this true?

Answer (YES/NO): YES